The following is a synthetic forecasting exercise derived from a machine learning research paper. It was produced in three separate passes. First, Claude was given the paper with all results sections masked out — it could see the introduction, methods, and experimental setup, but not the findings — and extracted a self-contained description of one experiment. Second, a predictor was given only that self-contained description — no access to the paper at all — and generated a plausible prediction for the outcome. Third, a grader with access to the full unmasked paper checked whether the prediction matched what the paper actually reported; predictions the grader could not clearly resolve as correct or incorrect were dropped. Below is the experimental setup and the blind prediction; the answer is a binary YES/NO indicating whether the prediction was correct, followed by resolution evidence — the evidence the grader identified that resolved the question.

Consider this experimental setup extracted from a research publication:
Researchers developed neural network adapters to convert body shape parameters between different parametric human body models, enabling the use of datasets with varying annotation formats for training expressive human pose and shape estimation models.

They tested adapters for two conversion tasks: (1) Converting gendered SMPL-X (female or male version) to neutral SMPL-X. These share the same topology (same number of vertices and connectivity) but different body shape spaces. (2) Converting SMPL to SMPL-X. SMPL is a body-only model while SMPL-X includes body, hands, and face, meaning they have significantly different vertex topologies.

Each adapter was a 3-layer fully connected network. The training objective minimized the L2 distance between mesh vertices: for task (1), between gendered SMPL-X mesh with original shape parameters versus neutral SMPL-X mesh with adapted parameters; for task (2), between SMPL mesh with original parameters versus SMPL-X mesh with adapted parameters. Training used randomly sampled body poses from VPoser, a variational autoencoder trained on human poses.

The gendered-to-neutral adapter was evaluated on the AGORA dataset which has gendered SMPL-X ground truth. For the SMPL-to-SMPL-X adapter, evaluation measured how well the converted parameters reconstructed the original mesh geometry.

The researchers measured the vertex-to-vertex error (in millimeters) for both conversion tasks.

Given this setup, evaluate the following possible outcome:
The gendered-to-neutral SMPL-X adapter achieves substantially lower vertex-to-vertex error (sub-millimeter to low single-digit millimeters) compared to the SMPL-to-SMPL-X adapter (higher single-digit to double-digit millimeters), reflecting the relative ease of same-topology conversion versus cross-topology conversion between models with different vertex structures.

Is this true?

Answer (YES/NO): NO